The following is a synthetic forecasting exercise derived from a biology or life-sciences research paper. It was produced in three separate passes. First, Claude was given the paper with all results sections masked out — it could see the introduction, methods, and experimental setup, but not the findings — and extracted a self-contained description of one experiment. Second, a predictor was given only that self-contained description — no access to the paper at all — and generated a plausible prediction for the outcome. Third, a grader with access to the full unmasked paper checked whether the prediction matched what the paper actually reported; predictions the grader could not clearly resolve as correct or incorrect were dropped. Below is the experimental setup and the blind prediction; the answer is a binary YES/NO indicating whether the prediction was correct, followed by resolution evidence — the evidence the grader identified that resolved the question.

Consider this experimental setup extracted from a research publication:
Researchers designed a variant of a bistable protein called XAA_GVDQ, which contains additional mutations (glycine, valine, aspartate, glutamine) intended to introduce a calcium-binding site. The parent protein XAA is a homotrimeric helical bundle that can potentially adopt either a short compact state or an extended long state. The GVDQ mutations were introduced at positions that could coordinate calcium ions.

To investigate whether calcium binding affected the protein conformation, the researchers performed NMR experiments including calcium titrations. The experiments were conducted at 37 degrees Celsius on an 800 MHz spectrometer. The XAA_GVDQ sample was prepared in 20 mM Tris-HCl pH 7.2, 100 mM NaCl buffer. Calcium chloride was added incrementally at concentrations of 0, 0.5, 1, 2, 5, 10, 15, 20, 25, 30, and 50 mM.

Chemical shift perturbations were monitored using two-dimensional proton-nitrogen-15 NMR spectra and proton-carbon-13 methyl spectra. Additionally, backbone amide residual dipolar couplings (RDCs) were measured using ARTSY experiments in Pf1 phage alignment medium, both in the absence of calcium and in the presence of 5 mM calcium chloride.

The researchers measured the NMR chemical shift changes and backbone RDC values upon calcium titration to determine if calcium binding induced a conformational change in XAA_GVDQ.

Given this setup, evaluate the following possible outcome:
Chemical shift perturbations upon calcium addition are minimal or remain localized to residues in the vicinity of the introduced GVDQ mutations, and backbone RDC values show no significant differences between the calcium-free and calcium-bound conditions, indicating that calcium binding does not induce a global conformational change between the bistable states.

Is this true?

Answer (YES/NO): NO